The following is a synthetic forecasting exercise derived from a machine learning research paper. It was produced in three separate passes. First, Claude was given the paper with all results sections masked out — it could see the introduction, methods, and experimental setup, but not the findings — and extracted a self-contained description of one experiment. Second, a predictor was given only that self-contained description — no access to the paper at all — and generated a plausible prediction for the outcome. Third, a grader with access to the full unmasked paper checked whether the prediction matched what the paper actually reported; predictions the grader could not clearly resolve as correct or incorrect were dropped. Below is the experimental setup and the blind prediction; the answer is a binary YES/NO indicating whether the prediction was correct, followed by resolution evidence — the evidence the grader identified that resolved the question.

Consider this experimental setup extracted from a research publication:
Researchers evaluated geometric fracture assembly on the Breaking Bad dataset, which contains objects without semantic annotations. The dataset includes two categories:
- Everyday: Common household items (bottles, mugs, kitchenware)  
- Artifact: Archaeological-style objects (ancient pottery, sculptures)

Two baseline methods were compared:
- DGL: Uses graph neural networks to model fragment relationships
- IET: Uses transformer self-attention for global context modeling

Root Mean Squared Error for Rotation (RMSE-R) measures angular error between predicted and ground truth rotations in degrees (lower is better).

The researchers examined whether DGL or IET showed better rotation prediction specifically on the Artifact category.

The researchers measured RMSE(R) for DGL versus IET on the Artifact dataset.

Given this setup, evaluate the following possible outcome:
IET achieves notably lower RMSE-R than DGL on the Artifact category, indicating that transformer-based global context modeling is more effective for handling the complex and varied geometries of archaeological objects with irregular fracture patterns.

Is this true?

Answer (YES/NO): YES